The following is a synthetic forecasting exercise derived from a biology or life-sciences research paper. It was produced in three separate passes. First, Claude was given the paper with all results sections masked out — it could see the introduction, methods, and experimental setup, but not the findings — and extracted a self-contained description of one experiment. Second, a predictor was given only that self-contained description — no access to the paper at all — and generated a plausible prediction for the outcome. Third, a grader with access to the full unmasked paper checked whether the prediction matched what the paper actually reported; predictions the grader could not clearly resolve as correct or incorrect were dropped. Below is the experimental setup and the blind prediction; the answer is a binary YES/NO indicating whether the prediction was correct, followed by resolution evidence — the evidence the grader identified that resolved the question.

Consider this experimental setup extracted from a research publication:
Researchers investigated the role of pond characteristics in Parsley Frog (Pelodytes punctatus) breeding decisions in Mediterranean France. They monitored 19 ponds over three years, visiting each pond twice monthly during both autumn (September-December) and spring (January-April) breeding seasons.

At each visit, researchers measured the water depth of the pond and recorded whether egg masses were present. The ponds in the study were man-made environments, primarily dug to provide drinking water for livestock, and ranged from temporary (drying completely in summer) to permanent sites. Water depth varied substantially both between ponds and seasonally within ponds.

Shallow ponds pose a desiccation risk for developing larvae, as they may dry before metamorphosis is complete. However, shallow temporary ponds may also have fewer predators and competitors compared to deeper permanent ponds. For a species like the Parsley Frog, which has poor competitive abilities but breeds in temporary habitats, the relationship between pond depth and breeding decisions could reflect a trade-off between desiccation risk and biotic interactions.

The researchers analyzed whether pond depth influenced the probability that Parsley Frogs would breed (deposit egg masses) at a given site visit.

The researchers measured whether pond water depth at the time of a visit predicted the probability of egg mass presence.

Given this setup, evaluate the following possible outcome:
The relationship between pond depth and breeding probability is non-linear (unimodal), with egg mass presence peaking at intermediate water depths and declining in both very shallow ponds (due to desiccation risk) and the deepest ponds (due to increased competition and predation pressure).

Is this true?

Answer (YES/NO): NO